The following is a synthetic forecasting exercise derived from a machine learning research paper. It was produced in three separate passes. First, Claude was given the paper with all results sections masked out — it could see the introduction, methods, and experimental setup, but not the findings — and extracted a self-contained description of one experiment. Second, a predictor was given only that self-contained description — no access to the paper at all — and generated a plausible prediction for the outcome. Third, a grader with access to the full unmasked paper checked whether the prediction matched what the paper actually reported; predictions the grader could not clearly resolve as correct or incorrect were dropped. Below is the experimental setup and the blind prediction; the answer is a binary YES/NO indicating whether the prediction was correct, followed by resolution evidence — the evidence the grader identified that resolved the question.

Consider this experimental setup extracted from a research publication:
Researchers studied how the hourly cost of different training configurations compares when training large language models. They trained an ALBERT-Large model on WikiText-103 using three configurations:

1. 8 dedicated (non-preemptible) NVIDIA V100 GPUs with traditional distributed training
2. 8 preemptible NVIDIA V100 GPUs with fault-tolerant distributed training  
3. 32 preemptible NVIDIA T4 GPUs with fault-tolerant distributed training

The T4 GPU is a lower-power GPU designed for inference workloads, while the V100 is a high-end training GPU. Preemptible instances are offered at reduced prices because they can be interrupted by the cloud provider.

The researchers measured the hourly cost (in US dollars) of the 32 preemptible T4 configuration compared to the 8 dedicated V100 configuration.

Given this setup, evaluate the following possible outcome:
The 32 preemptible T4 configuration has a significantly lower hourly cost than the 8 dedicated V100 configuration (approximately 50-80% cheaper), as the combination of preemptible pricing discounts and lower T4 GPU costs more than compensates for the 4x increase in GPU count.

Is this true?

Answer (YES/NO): YES